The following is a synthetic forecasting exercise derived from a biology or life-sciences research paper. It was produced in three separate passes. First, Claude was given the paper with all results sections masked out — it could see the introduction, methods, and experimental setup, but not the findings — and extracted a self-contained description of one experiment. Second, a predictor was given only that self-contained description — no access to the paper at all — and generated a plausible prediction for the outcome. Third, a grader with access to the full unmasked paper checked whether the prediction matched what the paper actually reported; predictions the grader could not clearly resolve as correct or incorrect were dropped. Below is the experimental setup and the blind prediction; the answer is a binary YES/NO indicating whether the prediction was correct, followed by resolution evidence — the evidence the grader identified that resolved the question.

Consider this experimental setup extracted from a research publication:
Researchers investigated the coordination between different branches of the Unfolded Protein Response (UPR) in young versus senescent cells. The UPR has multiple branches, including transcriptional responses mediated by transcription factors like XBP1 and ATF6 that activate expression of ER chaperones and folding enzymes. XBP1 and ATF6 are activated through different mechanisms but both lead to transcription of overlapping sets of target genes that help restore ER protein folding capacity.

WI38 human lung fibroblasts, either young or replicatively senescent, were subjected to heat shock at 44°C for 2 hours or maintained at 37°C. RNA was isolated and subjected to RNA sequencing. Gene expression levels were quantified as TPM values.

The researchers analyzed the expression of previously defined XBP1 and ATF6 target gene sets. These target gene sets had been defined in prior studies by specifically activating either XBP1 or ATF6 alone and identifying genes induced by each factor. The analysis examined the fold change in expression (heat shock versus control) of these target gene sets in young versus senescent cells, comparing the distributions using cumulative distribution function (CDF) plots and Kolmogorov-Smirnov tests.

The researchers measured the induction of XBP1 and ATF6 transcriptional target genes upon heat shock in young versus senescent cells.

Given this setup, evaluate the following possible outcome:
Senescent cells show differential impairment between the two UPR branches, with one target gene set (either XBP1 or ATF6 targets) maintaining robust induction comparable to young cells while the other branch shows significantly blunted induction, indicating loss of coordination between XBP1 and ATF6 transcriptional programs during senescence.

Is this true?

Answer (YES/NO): NO